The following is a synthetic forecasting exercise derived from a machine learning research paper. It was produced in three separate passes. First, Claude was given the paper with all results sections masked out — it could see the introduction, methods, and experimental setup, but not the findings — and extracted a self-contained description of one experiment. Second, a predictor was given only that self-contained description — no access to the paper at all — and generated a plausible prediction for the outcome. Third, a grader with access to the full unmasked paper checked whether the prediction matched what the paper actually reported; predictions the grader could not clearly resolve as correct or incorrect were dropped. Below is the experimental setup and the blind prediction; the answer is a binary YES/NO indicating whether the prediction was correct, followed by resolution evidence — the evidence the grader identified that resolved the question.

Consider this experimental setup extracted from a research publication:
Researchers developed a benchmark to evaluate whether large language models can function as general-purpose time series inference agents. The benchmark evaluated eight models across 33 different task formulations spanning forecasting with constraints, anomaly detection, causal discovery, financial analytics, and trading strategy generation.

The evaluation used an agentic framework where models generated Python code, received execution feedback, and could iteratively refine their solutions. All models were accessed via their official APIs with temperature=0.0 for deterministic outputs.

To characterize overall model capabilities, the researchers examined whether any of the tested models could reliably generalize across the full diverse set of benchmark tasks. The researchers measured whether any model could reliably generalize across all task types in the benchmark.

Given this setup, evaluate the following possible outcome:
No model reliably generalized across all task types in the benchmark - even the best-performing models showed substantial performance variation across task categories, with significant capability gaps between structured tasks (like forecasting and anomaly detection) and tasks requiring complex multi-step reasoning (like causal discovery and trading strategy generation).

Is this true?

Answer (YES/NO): YES